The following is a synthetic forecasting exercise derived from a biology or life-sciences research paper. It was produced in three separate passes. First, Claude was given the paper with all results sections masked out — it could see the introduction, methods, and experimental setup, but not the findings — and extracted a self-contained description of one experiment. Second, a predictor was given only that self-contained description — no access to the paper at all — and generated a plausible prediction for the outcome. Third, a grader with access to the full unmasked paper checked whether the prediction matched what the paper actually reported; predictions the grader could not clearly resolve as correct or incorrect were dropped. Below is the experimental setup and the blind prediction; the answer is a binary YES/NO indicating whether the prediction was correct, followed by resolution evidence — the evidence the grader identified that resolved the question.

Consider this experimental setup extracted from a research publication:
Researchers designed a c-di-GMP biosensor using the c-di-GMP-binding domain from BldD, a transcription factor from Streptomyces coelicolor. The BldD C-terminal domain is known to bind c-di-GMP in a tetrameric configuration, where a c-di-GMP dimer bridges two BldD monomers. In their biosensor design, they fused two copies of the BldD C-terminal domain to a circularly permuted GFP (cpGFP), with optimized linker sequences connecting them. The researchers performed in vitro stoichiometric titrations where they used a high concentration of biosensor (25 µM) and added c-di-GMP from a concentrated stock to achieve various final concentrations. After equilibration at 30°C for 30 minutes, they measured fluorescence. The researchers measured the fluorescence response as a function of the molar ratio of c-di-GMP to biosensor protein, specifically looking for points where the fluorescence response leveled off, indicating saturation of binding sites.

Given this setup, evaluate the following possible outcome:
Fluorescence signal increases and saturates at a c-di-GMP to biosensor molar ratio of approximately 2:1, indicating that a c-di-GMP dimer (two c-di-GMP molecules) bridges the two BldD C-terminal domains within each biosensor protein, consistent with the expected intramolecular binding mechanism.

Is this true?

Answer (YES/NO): YES